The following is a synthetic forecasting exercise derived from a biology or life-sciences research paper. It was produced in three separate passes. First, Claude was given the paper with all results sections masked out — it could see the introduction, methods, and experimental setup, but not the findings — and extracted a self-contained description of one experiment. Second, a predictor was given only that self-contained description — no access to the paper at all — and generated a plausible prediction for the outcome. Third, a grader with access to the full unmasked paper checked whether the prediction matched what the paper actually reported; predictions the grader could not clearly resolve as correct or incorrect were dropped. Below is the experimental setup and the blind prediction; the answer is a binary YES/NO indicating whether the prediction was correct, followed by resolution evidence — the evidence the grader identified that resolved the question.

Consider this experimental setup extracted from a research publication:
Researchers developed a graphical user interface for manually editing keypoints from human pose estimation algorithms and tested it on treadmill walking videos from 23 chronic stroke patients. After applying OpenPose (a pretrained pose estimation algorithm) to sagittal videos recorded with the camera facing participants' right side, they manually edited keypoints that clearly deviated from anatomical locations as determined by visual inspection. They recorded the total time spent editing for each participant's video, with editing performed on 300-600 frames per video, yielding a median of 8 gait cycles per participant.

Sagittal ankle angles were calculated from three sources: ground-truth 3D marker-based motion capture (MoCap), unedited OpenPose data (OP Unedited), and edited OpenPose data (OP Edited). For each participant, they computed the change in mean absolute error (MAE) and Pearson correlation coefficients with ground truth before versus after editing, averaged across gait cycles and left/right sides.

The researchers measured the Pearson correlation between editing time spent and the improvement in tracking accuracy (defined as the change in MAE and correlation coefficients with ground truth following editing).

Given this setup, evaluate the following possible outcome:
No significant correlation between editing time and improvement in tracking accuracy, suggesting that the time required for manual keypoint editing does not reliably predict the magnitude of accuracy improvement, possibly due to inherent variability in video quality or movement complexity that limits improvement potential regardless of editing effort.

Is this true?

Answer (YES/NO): NO